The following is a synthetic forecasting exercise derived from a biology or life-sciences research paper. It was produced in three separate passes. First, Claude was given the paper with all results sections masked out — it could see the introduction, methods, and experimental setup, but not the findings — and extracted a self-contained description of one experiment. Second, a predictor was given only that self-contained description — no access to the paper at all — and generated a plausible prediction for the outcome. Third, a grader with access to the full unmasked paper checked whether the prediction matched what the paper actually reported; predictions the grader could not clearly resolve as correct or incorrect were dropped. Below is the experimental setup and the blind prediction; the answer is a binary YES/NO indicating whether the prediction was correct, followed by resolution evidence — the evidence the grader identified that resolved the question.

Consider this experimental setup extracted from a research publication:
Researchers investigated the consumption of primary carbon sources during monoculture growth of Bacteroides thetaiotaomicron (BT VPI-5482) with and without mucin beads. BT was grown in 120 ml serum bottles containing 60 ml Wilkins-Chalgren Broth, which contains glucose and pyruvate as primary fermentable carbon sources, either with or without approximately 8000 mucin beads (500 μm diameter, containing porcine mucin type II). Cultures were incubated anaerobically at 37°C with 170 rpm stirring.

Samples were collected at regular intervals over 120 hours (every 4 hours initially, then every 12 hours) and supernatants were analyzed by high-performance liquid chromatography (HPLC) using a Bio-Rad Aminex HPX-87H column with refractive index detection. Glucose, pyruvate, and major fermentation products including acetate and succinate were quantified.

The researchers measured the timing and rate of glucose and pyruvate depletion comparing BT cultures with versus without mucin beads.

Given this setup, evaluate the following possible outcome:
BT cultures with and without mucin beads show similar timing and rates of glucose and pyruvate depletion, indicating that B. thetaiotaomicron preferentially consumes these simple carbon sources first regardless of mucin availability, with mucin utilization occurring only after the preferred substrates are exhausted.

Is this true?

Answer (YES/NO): YES